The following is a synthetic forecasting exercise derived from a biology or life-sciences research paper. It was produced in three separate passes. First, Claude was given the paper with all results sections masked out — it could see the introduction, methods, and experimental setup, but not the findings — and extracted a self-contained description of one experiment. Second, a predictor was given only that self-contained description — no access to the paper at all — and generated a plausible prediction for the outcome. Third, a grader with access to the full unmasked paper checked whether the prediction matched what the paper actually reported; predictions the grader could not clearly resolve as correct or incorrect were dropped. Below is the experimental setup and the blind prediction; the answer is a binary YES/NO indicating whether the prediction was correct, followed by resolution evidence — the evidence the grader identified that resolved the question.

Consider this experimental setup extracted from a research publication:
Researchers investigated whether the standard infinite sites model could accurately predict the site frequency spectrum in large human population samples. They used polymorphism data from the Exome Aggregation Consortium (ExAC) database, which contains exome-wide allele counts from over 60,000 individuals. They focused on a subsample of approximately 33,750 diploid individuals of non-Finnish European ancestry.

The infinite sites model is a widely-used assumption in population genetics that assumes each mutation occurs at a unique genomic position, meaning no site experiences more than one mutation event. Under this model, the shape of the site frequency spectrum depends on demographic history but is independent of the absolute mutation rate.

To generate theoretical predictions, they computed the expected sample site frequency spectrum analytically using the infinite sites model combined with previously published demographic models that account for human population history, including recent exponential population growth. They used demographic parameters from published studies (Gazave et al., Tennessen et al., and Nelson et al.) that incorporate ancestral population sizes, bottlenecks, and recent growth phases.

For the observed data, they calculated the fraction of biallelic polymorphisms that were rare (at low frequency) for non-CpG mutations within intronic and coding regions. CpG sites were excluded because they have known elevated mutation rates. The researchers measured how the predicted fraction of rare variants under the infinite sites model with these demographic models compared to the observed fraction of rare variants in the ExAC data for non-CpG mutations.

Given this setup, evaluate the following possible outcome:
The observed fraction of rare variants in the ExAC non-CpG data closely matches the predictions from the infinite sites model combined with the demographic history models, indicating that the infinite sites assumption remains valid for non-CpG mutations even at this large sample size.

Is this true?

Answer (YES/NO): NO